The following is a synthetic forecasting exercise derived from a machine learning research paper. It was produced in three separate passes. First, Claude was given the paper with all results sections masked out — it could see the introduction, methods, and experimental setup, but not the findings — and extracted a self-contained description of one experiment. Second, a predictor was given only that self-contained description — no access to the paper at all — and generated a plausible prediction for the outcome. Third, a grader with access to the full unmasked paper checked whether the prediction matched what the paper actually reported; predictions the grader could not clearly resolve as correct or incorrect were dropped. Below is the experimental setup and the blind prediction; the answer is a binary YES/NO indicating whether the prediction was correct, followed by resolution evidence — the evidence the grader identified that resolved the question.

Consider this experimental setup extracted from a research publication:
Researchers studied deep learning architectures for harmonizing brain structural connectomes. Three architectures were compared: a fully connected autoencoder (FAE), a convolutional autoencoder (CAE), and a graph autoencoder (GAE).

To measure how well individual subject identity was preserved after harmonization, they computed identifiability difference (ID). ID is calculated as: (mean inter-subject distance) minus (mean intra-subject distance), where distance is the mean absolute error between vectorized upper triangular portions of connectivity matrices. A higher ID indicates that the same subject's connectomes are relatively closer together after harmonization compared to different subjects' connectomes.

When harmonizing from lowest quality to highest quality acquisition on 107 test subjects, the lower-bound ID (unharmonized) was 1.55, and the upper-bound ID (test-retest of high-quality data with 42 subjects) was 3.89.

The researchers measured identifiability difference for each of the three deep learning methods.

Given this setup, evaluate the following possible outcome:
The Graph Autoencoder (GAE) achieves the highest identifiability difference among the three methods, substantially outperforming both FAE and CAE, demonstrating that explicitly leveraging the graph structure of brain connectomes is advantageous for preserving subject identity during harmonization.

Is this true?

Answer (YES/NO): NO